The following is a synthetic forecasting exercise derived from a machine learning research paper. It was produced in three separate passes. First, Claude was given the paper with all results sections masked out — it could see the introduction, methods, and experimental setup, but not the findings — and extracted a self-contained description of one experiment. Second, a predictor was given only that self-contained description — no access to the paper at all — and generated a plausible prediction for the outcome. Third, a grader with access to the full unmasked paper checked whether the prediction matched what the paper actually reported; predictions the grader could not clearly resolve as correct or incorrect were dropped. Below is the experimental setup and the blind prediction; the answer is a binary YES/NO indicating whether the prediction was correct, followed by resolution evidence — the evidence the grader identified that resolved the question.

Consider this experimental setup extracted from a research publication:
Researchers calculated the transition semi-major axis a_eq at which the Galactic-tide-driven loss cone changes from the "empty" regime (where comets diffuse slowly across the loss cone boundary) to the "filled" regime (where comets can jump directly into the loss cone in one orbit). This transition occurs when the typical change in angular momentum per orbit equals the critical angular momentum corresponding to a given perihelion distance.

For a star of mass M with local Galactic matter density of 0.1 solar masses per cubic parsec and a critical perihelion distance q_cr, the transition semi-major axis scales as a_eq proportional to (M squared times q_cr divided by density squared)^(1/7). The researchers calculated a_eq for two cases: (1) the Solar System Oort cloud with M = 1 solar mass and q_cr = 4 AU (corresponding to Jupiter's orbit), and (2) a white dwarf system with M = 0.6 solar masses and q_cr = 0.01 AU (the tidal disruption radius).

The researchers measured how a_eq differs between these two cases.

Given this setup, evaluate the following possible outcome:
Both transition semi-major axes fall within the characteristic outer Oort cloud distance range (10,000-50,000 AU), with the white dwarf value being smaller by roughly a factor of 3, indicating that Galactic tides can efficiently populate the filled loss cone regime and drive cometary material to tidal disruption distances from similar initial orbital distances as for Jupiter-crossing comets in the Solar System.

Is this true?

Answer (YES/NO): YES